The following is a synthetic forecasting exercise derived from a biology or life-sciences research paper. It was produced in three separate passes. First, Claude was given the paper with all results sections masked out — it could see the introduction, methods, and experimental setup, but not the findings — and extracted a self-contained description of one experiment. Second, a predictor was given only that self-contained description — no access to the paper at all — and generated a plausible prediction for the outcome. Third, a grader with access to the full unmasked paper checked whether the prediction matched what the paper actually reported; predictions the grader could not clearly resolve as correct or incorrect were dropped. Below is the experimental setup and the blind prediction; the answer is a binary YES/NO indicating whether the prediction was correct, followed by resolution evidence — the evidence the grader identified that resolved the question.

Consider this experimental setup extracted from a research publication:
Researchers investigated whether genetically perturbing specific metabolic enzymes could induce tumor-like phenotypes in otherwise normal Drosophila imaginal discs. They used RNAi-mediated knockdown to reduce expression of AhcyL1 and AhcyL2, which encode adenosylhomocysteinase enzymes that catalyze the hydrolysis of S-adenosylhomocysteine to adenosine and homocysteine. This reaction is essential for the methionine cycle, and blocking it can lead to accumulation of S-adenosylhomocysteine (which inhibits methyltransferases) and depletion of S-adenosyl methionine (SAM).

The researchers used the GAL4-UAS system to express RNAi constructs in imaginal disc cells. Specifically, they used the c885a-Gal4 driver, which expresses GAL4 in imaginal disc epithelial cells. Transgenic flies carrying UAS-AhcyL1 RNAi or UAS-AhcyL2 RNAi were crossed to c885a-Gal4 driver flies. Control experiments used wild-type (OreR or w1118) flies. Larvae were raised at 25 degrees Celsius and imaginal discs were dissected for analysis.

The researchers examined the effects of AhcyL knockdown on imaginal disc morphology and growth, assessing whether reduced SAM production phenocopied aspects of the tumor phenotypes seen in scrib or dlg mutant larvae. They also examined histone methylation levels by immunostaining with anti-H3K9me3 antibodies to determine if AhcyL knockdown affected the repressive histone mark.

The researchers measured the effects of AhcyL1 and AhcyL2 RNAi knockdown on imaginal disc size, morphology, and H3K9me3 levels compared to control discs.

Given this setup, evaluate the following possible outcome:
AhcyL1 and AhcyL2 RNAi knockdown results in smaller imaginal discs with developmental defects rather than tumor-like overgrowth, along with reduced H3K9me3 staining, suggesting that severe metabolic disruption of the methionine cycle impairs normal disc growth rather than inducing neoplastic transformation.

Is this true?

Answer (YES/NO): NO